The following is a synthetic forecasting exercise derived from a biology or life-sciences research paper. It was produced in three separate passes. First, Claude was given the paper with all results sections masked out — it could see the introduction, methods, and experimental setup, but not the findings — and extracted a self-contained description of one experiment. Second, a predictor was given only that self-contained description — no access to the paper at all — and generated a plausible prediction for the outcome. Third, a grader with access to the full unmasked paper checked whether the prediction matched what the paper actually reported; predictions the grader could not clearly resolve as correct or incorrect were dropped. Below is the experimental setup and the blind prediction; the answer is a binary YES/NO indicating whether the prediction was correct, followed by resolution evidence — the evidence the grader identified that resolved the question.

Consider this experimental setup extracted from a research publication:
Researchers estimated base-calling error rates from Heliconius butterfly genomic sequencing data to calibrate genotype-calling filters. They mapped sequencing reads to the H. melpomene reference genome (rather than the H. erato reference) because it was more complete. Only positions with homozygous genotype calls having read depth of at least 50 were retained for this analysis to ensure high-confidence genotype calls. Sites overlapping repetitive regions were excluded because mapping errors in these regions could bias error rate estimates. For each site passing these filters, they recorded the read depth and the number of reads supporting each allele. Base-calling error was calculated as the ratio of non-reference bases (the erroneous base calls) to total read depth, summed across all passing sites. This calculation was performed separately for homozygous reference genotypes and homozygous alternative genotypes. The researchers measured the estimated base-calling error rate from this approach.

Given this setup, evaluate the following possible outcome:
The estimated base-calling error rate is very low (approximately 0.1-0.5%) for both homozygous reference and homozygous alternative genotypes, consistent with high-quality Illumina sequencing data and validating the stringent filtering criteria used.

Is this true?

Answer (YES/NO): NO